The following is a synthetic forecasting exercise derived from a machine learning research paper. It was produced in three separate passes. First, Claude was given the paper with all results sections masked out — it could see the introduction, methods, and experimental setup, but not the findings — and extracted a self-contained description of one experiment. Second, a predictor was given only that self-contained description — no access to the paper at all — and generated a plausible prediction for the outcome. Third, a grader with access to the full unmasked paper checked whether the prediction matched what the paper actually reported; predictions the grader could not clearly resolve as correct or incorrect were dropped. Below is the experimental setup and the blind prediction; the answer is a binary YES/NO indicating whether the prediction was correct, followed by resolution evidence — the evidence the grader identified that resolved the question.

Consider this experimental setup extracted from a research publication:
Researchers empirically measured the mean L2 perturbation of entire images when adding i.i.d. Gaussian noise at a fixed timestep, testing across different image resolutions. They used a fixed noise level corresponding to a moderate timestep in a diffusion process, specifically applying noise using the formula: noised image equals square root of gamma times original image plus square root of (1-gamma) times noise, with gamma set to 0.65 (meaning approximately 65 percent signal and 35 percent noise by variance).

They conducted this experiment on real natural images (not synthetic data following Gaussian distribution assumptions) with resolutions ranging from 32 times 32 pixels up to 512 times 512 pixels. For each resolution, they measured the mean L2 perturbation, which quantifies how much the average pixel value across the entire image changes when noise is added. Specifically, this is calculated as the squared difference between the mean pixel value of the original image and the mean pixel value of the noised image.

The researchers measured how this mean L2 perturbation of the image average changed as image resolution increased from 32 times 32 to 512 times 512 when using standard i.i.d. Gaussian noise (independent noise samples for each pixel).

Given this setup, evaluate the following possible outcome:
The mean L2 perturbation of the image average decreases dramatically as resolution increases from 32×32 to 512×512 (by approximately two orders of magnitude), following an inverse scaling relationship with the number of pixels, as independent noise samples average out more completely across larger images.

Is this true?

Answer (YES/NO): YES